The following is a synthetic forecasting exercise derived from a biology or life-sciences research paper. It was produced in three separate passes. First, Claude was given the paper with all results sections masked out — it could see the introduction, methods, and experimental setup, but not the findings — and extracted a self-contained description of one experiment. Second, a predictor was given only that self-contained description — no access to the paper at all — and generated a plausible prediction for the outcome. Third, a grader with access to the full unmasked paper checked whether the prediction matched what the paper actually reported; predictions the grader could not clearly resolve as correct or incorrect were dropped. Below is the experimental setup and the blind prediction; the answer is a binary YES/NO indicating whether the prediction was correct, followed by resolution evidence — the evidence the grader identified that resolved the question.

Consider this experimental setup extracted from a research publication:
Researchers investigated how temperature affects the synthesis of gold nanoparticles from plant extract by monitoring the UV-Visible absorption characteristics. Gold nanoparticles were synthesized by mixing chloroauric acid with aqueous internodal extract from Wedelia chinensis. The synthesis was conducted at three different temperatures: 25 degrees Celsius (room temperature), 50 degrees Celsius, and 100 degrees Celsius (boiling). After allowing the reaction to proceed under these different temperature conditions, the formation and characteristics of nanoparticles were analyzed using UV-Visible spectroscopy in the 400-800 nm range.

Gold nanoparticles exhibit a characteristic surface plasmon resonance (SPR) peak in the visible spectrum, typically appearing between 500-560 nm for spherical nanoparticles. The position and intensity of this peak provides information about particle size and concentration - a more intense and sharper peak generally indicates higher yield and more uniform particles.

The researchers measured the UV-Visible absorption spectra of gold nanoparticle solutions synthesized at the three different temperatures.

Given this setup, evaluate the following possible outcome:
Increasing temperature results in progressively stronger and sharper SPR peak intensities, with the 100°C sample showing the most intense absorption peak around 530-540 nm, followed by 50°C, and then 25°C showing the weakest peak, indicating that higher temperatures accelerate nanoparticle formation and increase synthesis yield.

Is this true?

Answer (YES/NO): YES